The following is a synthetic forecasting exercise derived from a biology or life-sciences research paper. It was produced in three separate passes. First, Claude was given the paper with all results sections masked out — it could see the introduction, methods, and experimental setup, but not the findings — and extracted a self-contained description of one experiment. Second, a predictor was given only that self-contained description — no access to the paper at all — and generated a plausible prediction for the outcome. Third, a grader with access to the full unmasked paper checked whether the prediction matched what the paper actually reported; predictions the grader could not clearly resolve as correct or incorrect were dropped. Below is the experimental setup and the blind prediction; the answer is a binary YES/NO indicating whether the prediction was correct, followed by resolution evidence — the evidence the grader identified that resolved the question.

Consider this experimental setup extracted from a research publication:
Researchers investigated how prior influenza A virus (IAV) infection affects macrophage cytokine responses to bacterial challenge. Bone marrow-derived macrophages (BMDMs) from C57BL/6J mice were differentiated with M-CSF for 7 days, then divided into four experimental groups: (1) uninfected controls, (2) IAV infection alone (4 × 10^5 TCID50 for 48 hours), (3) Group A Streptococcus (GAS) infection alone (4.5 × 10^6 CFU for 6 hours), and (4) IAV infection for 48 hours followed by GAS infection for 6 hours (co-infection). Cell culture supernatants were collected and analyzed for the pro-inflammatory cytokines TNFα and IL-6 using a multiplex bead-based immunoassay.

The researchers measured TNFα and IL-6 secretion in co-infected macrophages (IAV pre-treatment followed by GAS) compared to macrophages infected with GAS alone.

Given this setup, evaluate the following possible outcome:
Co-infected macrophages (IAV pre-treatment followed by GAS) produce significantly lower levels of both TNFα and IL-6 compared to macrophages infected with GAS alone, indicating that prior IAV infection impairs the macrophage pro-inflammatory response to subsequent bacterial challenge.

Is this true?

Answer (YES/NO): NO